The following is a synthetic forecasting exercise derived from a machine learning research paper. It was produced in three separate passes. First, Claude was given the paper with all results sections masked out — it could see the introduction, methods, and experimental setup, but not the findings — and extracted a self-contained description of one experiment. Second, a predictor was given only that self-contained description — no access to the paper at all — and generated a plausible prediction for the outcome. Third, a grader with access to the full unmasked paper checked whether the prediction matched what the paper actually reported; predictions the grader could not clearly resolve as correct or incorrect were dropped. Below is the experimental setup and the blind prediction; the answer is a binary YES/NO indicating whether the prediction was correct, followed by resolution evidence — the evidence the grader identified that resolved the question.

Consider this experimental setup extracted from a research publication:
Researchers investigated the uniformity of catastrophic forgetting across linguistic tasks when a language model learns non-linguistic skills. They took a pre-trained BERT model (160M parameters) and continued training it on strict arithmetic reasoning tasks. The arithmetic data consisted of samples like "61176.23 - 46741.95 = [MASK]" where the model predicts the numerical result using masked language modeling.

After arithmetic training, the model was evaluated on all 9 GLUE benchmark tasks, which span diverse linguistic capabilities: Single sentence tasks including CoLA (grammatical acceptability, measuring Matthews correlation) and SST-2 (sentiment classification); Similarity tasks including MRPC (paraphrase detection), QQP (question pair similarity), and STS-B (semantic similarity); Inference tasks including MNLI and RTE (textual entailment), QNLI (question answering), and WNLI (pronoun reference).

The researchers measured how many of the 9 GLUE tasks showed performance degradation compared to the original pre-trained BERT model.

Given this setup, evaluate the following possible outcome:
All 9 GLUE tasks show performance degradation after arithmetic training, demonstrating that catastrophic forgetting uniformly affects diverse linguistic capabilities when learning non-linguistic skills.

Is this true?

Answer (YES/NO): NO